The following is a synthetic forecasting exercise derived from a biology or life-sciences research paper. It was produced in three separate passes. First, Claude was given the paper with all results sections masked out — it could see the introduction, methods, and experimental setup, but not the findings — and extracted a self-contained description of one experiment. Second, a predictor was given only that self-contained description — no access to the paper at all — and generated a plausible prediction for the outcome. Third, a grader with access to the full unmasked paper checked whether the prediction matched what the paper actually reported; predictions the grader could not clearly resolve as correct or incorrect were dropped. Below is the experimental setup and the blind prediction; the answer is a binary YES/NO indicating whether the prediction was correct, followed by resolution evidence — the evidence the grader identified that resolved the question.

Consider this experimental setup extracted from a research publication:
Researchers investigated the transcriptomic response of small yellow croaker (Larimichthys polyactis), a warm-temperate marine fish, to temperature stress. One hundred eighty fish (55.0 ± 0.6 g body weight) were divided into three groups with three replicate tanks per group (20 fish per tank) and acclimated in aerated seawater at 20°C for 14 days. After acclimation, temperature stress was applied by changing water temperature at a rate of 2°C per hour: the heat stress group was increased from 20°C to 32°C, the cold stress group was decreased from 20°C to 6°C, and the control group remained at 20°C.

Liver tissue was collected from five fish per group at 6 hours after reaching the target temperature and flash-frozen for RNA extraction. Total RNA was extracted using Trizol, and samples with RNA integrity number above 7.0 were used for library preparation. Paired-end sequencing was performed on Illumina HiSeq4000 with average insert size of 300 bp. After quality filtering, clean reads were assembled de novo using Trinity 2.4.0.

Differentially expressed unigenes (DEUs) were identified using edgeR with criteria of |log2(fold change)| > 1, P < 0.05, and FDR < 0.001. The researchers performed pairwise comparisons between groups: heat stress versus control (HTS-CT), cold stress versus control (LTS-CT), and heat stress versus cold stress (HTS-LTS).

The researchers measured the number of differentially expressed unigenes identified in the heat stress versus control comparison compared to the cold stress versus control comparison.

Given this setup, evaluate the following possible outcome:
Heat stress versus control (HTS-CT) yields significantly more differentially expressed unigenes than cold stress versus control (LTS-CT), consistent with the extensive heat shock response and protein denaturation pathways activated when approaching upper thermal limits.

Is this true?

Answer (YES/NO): YES